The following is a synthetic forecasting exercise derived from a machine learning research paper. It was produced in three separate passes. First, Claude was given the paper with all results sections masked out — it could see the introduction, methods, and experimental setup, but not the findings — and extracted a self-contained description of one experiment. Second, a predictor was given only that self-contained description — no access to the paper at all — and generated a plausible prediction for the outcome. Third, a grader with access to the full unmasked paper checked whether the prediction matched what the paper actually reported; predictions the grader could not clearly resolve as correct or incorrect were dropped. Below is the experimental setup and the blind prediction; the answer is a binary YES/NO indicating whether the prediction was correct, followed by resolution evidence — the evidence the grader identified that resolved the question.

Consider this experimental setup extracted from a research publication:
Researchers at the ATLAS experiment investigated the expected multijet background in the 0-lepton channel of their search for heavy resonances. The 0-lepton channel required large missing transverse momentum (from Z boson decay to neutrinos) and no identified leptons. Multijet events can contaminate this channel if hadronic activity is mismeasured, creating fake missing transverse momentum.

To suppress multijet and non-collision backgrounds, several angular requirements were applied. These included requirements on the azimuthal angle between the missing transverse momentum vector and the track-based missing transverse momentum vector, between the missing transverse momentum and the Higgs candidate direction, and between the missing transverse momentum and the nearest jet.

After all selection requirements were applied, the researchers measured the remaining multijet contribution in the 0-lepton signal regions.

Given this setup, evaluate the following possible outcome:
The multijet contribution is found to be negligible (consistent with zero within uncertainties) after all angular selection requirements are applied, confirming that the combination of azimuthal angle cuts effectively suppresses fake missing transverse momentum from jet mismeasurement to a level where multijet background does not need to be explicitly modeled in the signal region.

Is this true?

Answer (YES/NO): YES